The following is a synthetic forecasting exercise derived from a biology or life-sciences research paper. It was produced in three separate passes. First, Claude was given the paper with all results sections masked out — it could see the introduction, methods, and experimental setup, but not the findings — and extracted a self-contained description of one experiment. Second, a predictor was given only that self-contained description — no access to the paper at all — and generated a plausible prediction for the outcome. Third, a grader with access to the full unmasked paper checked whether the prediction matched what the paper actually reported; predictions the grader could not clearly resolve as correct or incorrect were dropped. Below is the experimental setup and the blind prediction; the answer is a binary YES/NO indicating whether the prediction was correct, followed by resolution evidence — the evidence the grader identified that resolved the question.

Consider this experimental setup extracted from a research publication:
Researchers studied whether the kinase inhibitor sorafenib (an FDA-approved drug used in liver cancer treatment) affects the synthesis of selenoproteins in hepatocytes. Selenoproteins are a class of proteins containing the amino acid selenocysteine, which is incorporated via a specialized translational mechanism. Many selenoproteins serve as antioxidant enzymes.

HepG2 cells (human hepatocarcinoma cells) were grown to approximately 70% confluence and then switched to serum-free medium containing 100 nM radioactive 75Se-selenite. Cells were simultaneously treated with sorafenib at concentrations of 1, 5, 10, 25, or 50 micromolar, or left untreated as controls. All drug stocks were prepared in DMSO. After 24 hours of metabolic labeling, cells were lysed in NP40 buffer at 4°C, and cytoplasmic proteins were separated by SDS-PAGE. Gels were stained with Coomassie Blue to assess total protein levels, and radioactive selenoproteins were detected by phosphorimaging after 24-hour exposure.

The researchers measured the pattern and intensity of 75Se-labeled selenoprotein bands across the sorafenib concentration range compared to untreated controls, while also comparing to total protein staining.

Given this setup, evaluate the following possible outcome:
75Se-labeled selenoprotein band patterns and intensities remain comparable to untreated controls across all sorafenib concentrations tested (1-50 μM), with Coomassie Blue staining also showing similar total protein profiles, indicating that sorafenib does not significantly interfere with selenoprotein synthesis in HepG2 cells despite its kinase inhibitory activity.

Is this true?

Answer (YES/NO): NO